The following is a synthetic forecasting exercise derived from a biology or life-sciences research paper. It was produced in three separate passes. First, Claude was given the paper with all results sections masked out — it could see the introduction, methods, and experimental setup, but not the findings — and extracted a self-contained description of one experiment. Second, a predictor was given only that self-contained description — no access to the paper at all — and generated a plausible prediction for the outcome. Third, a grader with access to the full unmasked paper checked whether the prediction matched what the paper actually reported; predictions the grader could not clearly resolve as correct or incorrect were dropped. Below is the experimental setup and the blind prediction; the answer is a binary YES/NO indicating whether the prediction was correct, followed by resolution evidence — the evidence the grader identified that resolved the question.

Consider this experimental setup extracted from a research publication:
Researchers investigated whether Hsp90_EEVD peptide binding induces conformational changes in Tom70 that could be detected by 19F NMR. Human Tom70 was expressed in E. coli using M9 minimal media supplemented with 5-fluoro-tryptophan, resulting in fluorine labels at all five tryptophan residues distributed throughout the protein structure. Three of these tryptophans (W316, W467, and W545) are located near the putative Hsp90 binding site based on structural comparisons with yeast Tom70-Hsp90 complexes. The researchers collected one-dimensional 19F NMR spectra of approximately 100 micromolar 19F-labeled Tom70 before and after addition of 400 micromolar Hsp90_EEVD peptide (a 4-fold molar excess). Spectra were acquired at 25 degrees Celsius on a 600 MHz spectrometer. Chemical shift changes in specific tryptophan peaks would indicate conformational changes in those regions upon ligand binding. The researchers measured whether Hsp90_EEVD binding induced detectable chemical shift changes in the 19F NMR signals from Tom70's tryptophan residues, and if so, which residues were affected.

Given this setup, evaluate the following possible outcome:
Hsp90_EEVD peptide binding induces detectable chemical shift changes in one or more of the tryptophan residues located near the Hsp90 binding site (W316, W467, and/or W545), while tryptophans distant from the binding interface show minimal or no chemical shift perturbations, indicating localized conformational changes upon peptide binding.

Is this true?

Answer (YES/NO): NO